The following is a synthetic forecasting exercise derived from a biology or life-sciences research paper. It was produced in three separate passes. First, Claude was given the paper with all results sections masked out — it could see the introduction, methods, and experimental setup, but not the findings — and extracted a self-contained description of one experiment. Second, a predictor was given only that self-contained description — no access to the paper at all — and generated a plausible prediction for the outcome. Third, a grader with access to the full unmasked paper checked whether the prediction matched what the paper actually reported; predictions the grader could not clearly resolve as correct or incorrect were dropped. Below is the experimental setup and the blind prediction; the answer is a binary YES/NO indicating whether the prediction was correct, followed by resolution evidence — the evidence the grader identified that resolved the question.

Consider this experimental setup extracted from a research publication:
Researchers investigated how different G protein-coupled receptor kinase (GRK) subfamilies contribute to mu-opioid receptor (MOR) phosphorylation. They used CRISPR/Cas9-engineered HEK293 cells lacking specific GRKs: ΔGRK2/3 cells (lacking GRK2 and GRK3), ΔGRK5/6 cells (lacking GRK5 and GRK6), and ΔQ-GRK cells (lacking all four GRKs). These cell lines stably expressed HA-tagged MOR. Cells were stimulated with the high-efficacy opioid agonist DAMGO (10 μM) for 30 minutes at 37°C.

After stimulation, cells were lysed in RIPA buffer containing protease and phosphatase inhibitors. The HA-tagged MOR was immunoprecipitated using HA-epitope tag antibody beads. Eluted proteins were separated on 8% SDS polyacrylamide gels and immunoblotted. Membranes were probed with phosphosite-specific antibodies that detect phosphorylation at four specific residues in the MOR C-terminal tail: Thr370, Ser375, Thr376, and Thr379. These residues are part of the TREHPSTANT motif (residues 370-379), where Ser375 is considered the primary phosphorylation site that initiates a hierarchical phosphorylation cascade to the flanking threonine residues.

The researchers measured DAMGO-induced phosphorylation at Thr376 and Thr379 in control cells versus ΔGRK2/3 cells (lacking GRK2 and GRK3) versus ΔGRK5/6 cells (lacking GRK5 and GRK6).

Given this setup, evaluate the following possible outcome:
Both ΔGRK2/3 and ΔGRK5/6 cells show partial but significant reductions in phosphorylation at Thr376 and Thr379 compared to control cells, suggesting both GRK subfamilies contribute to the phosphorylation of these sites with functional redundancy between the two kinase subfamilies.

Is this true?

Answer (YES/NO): NO